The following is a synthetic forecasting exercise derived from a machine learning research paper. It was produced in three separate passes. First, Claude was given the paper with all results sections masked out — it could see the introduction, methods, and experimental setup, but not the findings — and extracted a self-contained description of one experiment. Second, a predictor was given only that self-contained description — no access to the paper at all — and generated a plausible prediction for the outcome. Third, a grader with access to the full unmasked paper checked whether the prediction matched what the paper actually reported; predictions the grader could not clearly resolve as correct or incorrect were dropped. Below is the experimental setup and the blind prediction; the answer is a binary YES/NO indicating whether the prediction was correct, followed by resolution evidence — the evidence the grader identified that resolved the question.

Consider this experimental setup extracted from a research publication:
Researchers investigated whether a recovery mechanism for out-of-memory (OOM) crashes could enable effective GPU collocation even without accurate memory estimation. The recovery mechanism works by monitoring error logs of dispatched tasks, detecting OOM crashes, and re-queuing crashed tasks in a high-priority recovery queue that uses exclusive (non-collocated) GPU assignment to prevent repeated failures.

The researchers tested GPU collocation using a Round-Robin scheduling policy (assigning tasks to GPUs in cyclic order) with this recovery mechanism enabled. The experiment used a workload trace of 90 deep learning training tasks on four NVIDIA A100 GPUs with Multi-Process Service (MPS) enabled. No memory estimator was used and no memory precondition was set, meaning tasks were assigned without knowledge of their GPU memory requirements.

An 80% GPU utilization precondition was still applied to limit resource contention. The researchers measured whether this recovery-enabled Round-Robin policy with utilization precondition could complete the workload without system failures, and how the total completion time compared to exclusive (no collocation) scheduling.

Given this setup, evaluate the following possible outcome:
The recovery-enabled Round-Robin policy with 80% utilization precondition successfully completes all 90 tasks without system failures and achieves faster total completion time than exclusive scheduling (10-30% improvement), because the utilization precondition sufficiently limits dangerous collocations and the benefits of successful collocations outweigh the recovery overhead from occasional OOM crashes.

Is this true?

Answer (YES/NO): NO